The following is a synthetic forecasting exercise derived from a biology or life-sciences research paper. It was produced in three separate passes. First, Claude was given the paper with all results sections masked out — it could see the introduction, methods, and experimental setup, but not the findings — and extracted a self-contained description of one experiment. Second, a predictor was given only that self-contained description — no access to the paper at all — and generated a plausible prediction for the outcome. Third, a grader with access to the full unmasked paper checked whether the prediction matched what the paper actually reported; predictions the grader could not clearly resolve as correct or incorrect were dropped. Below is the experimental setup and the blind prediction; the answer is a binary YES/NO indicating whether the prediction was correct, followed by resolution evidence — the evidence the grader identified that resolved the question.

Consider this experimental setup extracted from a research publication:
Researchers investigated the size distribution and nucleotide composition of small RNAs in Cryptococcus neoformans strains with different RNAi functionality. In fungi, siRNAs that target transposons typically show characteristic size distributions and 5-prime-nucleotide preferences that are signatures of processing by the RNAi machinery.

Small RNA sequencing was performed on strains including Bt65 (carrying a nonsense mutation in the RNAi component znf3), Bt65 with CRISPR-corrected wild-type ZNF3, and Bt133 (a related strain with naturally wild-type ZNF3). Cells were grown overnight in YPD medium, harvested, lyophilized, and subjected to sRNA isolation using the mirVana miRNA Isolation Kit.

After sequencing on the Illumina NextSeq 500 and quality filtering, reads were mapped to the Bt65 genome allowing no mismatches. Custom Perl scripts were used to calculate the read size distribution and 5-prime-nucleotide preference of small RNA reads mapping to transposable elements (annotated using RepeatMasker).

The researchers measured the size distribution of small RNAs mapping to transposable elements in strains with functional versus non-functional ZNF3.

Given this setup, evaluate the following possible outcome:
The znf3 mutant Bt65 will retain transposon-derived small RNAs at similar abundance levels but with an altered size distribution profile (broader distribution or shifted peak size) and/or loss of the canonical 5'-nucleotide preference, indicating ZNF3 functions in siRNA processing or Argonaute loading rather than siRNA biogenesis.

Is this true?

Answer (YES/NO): NO